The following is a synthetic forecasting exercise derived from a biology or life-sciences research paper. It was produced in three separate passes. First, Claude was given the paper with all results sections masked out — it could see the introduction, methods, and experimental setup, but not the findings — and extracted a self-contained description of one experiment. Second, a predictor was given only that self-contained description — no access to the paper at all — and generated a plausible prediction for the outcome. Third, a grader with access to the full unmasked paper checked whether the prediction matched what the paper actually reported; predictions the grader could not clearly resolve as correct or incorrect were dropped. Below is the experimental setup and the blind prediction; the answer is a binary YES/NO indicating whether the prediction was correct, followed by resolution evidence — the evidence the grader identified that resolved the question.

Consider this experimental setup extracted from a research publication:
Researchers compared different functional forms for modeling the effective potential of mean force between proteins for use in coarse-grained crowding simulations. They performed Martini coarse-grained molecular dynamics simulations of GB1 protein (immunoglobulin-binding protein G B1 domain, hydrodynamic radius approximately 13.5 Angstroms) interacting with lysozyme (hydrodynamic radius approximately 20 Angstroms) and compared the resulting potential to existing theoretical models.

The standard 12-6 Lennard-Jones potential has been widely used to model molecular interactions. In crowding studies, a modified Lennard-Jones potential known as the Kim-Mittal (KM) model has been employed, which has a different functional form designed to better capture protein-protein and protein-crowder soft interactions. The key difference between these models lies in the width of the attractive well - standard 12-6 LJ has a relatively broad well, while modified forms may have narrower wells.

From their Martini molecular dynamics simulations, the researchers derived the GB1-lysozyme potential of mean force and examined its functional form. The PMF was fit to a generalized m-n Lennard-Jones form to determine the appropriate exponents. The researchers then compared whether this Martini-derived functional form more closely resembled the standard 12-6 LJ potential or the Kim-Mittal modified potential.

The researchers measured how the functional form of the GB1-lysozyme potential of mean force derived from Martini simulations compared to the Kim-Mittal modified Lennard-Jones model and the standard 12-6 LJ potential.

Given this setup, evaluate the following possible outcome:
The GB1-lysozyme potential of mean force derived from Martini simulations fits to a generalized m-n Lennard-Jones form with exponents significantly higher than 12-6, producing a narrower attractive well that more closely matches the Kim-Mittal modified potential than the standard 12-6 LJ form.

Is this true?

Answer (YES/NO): YES